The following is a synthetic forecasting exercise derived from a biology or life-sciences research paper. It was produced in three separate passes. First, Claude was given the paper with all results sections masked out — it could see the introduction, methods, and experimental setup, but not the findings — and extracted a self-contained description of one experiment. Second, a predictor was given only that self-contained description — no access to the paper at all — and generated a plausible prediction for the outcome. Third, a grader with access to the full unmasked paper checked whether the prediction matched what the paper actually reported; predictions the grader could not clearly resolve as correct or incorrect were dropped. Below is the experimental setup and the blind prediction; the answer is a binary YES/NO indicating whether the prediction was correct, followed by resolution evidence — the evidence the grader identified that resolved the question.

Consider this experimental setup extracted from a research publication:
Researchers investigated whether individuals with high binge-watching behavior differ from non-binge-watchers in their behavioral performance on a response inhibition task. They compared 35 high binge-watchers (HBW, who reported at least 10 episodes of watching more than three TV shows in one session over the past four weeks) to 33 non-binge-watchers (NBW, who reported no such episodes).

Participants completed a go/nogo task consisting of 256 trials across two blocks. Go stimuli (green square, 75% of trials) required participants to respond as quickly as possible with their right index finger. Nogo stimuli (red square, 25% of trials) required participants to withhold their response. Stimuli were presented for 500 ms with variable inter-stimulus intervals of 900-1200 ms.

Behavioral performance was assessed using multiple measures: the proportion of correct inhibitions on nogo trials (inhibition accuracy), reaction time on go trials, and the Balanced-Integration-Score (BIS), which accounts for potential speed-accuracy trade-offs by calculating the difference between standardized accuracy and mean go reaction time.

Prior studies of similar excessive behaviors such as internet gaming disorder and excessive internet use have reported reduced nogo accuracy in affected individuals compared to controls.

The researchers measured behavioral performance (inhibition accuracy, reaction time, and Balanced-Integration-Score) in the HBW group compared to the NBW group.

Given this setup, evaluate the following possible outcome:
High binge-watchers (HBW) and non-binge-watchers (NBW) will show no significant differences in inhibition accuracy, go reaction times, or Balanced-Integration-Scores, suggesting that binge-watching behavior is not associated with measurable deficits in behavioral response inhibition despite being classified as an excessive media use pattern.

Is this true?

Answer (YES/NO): YES